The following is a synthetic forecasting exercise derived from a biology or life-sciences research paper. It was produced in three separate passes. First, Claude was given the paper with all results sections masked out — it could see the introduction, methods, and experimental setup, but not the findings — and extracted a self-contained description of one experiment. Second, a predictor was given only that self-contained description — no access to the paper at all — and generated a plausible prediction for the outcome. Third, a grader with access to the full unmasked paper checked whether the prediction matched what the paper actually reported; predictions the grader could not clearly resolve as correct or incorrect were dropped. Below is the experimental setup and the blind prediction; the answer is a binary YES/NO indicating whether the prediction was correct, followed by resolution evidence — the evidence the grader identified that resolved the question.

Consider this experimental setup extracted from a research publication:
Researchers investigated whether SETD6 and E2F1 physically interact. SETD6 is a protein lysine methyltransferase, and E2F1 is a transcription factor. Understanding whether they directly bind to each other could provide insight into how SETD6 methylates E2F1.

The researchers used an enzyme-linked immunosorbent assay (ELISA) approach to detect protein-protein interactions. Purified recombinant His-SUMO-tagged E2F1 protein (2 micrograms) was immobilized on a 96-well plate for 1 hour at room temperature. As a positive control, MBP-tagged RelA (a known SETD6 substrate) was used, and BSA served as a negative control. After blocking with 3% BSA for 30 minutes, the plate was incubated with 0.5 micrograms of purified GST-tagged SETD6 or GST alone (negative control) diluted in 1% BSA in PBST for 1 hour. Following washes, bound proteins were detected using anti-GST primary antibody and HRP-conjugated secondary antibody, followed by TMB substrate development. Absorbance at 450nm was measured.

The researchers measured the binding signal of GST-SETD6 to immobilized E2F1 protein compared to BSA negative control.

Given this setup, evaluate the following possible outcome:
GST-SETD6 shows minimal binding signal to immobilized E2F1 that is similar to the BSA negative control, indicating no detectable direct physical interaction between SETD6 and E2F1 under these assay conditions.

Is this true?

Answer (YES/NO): NO